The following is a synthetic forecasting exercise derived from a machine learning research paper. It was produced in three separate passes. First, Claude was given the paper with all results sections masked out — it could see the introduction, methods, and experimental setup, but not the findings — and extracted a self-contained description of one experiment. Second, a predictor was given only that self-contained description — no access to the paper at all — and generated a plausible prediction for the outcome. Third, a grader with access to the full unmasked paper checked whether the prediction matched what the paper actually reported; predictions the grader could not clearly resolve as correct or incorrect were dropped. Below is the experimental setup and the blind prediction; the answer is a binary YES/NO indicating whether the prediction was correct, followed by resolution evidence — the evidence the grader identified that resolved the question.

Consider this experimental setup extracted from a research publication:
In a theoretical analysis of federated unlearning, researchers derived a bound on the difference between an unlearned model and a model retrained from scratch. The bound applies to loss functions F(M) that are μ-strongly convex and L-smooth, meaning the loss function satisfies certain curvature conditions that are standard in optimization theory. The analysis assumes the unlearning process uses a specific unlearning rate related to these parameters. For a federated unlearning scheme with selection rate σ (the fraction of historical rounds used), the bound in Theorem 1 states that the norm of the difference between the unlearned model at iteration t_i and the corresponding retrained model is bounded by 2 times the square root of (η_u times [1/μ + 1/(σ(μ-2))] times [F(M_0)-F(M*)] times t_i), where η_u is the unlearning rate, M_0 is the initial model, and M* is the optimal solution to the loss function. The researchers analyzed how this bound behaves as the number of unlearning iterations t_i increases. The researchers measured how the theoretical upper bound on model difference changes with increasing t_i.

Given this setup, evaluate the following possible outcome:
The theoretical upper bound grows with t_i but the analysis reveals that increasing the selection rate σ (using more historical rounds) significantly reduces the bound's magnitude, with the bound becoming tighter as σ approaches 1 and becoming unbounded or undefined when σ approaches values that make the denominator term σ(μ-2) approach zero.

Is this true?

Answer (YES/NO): NO